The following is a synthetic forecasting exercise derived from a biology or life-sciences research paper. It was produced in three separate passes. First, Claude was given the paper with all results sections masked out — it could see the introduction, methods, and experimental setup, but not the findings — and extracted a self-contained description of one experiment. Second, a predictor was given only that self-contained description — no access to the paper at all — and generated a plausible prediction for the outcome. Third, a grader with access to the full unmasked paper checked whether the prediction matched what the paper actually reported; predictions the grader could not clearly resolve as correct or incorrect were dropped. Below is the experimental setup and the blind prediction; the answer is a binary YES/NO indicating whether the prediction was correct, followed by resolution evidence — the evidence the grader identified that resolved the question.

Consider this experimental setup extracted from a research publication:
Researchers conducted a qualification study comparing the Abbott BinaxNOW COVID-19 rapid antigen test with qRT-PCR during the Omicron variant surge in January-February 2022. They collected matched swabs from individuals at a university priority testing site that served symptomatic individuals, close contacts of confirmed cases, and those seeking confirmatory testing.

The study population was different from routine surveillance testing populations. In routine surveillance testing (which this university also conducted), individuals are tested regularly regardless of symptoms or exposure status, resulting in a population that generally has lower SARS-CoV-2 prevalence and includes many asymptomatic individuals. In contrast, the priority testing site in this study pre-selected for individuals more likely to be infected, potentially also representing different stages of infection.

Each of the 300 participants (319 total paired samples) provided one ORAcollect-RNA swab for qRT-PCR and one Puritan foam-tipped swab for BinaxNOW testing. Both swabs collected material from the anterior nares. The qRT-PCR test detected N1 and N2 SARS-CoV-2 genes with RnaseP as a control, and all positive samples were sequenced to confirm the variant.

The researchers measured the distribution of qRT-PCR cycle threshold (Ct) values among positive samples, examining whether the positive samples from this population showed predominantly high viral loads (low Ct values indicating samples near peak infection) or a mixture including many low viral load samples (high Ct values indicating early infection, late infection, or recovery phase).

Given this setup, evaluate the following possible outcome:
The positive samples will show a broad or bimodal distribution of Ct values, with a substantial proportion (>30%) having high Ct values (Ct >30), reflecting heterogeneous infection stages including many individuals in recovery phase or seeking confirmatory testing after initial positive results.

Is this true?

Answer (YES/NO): NO